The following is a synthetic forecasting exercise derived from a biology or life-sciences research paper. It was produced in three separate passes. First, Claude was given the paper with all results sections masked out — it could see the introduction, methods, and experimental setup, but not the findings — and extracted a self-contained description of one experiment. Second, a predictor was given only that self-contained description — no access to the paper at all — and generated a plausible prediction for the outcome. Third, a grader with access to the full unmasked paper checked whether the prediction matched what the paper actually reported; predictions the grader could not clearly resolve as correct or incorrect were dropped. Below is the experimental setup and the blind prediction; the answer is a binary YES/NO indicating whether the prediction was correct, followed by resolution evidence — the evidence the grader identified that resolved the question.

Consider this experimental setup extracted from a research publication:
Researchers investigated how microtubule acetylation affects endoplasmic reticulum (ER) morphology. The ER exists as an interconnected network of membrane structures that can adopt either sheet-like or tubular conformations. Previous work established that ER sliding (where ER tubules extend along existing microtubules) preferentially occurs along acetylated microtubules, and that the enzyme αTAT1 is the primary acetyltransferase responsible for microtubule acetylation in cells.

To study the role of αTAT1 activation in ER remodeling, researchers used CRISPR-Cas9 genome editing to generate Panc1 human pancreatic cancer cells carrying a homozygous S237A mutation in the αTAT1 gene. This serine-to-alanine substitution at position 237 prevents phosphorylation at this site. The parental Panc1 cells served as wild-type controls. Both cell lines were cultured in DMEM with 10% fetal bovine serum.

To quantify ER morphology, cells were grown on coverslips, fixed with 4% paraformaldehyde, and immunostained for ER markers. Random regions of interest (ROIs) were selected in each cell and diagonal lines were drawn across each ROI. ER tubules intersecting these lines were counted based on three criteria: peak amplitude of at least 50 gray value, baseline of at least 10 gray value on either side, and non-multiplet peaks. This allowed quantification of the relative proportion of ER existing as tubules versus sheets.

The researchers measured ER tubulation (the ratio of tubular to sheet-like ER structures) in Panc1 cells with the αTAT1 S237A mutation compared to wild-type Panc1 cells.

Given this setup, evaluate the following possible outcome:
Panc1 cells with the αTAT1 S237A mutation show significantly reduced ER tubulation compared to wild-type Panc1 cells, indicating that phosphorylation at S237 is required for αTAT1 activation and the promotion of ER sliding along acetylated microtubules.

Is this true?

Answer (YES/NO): YES